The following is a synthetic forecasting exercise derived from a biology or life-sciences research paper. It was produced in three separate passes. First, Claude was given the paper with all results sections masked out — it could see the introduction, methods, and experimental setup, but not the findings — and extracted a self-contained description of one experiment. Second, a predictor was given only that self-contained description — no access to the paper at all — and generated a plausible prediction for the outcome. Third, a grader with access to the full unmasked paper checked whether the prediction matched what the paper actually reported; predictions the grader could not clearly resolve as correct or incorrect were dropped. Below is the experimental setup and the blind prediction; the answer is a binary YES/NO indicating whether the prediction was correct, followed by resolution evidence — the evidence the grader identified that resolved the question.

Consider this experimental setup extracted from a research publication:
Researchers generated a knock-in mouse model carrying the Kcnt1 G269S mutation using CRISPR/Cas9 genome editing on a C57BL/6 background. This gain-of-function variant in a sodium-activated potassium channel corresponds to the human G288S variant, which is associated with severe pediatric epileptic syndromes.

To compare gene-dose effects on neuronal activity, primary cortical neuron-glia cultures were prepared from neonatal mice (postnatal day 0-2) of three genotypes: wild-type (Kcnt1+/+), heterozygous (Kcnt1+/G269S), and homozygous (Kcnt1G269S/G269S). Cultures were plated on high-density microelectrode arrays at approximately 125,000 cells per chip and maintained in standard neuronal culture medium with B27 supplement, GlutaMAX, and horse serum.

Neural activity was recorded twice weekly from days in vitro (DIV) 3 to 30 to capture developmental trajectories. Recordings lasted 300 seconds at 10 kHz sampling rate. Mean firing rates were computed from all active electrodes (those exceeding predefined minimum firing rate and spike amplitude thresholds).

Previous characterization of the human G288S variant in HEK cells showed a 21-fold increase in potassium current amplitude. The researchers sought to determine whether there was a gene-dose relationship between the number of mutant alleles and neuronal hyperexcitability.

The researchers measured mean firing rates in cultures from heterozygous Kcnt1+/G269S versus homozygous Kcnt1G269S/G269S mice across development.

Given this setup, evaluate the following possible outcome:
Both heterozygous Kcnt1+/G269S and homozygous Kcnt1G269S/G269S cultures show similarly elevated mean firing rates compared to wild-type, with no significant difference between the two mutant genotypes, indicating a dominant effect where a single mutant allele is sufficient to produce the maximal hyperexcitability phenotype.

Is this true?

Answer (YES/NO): NO